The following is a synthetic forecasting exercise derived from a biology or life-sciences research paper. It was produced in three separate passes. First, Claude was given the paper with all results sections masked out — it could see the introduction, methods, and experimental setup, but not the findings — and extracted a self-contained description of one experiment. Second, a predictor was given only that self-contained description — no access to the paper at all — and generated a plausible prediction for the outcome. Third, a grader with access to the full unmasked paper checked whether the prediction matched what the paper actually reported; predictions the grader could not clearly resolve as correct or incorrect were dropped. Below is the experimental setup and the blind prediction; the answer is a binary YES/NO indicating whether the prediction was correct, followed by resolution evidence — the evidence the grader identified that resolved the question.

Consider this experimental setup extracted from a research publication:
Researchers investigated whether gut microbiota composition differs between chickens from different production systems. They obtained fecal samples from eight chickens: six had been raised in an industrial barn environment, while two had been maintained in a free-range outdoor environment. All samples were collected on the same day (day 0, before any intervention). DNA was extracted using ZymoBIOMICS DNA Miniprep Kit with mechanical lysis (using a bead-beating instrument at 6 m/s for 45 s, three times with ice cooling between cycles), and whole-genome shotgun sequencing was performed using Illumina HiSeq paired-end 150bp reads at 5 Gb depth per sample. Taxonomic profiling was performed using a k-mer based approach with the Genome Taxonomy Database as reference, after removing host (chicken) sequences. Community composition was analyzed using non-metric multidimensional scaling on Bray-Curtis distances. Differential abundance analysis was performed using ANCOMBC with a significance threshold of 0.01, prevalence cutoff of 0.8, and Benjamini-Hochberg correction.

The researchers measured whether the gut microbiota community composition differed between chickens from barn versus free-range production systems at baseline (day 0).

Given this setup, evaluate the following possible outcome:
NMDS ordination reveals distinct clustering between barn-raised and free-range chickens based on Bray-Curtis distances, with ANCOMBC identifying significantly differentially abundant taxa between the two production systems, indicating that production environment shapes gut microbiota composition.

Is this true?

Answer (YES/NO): NO